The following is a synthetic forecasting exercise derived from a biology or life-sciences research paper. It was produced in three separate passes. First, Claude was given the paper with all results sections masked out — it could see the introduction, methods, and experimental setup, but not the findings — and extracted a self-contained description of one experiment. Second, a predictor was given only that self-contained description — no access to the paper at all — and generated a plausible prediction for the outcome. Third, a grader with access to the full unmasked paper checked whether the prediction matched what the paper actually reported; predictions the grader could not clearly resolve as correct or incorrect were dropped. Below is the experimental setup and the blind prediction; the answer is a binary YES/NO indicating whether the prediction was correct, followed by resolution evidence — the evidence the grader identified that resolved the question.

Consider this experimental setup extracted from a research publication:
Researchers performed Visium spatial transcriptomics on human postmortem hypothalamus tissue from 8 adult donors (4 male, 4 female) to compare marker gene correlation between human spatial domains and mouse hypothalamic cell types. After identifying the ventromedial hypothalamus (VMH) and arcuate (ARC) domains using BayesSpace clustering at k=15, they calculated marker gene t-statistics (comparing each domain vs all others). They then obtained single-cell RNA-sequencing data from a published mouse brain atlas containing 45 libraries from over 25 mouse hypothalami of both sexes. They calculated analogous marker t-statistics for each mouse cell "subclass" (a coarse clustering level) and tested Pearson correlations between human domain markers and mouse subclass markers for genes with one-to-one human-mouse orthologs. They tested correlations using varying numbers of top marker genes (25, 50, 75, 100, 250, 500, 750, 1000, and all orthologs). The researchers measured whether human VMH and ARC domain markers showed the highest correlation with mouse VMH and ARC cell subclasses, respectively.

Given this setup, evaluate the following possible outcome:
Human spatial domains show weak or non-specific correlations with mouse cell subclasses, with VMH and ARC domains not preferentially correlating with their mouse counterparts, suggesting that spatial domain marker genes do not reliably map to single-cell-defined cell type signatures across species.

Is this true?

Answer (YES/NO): NO